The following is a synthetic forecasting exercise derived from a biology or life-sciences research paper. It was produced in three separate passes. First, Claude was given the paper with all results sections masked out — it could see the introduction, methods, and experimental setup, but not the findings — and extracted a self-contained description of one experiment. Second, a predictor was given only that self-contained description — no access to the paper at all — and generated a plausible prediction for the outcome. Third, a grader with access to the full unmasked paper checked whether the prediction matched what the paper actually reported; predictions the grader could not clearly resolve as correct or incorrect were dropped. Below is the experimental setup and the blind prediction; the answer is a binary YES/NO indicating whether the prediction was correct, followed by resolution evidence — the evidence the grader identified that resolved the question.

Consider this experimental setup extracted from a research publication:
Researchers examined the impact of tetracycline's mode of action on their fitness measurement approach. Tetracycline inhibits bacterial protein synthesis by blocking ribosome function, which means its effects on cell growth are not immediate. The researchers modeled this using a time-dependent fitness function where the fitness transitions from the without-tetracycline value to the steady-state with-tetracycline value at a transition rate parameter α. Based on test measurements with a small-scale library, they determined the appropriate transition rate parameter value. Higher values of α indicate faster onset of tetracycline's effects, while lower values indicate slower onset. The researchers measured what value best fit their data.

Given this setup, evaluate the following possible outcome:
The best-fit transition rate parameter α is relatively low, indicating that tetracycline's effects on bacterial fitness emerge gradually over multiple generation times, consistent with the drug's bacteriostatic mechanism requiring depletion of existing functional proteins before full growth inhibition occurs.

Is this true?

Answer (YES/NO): NO